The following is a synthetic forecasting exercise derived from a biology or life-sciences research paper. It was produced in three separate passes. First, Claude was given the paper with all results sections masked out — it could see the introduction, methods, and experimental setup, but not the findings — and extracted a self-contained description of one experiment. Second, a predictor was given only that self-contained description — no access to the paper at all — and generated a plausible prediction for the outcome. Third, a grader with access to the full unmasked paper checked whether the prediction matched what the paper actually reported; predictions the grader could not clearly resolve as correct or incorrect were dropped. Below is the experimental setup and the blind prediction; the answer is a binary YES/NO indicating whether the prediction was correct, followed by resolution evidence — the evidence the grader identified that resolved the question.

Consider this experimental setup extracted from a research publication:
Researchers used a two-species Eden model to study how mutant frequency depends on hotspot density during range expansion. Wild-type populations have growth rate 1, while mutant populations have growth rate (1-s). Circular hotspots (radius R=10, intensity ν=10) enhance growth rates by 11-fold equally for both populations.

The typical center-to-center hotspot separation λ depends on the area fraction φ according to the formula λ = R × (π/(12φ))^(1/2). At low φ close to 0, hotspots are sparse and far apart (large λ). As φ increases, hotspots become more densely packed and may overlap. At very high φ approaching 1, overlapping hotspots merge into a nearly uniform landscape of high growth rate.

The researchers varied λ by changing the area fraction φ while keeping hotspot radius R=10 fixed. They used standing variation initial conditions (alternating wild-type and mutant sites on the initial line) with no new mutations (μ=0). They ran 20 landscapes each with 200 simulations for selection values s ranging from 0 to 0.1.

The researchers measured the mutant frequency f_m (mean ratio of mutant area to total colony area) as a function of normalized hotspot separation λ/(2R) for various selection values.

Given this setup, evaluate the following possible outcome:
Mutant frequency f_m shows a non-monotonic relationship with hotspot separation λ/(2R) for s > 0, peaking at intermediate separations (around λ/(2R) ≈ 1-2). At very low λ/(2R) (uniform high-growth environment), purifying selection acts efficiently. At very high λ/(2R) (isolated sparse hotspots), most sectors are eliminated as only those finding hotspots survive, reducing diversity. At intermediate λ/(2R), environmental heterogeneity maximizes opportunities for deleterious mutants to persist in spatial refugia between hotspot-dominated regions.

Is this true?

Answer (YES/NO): YES